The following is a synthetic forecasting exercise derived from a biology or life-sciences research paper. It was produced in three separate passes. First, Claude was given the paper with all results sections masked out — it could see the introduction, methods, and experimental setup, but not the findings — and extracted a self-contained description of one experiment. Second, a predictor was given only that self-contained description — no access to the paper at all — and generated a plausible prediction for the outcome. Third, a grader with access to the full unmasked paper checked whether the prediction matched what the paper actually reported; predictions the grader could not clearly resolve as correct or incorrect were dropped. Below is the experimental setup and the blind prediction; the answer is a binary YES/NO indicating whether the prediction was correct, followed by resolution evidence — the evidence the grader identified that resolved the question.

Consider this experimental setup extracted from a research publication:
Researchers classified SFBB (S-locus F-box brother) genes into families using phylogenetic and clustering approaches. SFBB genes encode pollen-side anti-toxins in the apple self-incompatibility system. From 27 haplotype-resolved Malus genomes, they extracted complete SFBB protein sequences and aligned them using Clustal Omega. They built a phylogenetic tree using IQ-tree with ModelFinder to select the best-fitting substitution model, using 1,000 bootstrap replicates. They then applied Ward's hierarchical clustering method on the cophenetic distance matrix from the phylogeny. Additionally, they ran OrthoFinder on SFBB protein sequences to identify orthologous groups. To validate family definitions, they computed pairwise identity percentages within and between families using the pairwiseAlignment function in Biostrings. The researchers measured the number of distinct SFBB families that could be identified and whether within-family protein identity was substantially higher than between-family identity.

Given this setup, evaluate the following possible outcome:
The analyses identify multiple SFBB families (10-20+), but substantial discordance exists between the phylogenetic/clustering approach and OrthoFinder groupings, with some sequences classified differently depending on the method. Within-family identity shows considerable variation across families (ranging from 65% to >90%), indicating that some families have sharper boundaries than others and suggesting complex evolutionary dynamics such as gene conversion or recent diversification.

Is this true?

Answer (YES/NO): NO